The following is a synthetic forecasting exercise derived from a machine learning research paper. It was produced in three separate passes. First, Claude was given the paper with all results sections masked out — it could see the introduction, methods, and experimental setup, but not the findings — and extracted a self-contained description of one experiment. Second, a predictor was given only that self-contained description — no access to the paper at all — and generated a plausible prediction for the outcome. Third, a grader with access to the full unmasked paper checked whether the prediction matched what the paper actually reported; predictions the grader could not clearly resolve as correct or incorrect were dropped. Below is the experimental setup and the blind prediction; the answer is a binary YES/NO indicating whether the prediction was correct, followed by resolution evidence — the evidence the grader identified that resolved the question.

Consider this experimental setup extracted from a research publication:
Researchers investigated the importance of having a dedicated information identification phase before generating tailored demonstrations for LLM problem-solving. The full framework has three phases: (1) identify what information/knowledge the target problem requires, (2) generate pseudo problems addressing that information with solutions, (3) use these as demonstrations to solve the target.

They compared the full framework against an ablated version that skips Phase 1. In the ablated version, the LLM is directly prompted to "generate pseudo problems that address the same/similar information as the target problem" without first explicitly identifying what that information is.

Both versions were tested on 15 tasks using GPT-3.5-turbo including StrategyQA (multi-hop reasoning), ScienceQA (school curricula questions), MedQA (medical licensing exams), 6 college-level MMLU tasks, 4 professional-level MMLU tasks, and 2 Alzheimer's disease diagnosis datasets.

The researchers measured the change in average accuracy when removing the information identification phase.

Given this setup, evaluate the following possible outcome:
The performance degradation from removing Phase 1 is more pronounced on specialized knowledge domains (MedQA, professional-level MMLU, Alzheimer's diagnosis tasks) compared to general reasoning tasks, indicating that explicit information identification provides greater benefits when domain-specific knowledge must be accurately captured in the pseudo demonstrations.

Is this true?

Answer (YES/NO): NO